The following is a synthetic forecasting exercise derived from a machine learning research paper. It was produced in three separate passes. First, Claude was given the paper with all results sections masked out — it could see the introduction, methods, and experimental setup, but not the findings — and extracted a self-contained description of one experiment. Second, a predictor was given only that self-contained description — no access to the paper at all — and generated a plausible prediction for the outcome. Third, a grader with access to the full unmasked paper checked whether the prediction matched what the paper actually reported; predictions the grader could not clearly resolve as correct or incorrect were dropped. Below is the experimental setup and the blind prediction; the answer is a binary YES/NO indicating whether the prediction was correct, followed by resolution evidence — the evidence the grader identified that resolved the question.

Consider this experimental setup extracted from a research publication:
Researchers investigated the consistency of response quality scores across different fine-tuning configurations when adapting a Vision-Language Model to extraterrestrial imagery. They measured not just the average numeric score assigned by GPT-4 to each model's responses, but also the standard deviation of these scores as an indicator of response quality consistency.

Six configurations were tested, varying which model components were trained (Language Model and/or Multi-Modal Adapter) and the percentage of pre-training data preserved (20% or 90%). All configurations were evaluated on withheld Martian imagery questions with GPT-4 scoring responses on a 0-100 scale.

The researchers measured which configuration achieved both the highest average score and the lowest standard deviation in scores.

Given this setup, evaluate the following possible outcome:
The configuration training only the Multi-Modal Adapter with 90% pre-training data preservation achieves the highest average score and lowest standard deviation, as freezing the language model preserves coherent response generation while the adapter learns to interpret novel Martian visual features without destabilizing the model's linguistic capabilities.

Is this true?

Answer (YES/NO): NO